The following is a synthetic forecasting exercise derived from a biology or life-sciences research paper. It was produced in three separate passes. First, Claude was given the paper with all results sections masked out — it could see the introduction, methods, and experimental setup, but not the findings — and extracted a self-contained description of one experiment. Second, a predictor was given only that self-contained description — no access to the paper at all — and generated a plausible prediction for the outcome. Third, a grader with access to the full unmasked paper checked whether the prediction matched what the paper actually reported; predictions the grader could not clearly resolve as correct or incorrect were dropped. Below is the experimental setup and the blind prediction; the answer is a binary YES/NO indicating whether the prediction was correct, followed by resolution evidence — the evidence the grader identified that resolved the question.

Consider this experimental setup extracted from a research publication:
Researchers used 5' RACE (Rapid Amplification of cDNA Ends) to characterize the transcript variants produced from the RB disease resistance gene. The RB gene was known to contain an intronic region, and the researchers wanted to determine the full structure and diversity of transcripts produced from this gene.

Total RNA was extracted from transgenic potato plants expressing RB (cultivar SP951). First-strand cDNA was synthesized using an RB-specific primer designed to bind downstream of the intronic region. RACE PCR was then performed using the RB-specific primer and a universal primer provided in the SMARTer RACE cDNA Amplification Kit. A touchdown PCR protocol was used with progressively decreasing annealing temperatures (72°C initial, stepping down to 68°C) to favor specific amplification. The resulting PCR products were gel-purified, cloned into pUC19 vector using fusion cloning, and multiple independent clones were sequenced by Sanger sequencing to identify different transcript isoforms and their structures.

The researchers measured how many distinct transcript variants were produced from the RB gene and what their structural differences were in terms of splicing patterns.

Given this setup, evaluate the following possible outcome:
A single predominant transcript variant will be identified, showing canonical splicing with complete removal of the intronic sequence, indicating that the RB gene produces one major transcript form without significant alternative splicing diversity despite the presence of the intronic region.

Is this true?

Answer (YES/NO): NO